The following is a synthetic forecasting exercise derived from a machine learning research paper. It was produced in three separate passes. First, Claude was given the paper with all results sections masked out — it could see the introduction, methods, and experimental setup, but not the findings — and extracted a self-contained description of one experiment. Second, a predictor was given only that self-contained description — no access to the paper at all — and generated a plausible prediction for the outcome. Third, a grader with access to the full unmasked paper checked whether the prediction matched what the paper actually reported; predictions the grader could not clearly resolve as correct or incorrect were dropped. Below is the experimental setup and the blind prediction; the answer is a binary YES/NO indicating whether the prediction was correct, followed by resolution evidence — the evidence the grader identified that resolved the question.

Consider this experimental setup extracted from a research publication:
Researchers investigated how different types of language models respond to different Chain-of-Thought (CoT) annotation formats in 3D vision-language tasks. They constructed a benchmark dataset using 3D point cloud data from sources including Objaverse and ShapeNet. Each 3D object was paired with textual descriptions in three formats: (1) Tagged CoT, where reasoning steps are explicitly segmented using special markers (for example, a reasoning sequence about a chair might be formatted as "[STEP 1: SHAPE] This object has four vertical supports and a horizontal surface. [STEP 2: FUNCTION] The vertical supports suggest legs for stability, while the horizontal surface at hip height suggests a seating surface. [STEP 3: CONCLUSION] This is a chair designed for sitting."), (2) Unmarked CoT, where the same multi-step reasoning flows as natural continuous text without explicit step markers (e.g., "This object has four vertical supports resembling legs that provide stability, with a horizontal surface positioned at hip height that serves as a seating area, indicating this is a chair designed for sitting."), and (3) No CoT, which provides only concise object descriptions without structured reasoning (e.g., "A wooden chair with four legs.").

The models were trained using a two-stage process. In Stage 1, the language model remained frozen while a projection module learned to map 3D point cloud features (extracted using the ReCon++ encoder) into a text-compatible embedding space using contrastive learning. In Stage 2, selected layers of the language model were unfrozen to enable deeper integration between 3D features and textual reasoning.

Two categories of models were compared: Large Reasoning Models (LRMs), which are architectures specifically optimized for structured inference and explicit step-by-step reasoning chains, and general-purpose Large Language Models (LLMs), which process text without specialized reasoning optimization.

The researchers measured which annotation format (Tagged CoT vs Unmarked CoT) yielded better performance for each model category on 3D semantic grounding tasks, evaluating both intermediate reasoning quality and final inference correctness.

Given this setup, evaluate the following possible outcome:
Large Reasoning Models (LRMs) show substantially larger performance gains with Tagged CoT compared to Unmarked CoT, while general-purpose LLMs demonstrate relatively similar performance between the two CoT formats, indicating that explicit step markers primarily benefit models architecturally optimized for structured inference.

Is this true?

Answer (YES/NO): NO